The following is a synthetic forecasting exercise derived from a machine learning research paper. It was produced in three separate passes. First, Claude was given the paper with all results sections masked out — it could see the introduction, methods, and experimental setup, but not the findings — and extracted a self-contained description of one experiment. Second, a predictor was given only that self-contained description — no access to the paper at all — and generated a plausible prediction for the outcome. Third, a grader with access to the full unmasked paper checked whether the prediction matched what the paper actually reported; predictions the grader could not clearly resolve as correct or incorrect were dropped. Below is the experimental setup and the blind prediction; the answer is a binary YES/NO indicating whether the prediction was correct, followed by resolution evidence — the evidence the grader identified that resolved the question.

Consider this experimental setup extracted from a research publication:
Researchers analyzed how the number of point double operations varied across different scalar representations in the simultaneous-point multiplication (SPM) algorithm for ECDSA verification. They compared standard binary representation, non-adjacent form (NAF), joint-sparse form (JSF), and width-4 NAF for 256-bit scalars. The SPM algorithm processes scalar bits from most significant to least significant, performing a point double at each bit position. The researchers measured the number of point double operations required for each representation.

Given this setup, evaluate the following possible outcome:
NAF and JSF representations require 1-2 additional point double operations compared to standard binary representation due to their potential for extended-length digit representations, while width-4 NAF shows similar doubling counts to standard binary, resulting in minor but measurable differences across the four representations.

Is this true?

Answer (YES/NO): NO